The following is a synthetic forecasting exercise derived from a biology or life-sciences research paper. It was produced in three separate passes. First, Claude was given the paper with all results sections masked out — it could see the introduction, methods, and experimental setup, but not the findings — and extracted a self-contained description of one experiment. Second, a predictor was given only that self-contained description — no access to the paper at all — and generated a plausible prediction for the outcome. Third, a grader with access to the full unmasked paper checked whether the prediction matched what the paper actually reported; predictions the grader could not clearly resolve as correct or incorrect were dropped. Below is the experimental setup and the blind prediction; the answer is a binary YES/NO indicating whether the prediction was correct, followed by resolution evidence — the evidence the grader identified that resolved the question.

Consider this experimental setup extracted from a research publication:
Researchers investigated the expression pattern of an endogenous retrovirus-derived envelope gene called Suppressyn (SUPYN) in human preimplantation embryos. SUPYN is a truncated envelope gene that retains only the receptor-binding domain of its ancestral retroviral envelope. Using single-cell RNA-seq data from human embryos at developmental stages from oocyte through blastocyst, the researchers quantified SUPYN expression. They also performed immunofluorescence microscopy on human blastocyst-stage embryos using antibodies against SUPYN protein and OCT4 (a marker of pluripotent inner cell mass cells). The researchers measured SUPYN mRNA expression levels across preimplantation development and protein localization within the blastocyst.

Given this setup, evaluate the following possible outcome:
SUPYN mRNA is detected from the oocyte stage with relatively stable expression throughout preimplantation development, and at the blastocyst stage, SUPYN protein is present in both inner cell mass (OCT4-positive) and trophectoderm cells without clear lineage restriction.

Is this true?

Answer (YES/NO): NO